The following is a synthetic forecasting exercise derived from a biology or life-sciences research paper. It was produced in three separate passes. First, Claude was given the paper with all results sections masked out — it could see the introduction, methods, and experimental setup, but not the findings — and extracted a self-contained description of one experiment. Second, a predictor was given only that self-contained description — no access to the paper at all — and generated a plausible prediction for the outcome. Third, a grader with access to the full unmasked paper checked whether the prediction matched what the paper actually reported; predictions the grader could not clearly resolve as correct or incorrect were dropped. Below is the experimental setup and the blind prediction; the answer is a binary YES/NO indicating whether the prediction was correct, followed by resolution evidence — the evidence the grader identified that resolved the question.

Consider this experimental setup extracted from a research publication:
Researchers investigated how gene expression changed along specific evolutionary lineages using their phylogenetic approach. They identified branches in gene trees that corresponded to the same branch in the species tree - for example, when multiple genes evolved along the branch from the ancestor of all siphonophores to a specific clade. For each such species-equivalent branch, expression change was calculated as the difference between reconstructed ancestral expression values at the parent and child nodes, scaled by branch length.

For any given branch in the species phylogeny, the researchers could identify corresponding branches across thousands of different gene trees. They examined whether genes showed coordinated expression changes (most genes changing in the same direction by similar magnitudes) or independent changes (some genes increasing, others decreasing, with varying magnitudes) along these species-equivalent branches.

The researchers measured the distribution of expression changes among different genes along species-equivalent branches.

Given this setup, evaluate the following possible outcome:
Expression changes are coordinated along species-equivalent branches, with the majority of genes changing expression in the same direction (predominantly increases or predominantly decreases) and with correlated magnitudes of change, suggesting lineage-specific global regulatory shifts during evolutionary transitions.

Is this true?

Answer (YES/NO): NO